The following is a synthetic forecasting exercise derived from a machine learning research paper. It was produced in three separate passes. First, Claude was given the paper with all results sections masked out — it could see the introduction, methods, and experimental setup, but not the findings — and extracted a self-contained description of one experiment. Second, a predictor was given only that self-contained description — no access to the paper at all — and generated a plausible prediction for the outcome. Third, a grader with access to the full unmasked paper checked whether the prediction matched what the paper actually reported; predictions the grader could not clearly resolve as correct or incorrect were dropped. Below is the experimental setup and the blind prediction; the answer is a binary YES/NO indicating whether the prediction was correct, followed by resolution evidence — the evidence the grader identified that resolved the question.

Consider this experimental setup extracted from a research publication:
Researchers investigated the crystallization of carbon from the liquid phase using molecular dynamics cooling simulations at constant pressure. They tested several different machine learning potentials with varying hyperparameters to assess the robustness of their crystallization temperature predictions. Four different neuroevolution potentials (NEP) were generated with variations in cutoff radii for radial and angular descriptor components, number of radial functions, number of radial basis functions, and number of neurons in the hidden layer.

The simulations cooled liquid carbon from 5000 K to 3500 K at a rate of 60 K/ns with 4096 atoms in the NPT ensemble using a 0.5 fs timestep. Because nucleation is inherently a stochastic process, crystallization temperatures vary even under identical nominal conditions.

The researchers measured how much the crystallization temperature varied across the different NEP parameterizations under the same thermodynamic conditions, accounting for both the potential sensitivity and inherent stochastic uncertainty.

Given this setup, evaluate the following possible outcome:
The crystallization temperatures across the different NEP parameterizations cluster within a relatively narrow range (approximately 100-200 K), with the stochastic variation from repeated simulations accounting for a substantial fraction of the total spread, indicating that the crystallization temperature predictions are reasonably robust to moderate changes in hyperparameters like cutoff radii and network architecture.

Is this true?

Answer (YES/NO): YES